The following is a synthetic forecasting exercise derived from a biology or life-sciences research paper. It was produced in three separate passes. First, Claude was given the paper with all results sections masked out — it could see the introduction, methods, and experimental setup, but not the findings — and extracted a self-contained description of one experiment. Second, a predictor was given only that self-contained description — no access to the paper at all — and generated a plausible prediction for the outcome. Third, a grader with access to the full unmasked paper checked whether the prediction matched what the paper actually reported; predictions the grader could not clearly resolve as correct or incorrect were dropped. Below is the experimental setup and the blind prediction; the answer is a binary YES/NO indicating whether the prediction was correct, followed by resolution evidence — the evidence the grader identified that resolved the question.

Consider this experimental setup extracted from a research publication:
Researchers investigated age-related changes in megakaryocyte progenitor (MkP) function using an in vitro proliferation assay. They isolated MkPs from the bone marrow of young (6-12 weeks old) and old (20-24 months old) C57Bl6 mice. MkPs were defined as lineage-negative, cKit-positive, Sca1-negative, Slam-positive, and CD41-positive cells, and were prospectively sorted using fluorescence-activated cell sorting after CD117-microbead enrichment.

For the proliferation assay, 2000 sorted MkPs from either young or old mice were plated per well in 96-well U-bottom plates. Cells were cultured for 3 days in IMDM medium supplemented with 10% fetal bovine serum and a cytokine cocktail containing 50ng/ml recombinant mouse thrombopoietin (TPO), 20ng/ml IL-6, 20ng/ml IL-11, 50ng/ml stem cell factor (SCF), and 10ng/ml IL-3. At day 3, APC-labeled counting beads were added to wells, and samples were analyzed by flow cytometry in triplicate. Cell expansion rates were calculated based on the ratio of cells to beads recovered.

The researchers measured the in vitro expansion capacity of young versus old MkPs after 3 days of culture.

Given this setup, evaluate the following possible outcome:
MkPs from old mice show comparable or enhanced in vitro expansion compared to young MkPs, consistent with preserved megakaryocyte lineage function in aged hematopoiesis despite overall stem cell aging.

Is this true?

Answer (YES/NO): YES